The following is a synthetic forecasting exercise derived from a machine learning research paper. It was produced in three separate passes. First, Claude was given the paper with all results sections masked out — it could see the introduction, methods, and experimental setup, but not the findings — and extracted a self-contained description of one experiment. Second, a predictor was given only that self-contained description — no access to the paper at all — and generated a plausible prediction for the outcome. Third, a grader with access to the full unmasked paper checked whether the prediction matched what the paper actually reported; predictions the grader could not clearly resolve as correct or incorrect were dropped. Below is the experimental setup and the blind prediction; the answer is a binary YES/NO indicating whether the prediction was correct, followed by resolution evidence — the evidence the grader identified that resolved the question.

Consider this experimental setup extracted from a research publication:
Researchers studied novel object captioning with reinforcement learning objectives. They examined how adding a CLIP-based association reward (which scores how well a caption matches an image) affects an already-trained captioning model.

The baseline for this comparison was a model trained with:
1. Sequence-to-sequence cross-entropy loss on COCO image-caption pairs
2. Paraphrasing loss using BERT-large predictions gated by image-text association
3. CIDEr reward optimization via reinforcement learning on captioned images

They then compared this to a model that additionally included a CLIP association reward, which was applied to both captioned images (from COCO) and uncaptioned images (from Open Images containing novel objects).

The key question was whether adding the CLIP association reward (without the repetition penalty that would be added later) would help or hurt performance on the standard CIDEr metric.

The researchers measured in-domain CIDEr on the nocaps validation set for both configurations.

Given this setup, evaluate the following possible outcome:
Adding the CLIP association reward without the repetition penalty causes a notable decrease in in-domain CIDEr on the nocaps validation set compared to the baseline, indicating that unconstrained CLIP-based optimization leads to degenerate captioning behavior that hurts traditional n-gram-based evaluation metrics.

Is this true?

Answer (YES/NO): YES